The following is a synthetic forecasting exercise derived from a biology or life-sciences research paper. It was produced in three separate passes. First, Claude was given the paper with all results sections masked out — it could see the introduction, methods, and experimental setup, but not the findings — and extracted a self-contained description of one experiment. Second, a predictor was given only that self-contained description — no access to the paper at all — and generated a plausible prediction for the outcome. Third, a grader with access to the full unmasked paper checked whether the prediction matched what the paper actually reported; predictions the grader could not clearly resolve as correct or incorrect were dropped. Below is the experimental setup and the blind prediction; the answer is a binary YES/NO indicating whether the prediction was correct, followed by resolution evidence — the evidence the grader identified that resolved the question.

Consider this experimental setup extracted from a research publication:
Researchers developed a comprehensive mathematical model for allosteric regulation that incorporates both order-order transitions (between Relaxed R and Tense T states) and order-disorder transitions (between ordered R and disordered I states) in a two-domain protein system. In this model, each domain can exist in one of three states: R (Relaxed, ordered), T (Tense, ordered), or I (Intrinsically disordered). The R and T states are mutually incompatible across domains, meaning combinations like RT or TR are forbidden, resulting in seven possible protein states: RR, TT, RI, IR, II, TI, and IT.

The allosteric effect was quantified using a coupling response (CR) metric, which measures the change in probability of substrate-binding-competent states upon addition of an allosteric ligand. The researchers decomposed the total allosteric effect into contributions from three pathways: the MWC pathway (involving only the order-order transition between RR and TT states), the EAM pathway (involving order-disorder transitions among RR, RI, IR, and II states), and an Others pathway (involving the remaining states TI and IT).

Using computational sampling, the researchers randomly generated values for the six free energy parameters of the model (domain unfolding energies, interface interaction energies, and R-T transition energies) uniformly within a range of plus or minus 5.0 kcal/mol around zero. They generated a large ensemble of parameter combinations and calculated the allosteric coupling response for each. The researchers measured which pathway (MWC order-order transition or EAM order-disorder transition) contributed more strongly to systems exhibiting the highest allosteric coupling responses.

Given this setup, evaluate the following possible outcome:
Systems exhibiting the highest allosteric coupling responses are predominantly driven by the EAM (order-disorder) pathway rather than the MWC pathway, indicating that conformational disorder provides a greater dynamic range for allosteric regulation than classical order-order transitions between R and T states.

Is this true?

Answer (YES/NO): NO